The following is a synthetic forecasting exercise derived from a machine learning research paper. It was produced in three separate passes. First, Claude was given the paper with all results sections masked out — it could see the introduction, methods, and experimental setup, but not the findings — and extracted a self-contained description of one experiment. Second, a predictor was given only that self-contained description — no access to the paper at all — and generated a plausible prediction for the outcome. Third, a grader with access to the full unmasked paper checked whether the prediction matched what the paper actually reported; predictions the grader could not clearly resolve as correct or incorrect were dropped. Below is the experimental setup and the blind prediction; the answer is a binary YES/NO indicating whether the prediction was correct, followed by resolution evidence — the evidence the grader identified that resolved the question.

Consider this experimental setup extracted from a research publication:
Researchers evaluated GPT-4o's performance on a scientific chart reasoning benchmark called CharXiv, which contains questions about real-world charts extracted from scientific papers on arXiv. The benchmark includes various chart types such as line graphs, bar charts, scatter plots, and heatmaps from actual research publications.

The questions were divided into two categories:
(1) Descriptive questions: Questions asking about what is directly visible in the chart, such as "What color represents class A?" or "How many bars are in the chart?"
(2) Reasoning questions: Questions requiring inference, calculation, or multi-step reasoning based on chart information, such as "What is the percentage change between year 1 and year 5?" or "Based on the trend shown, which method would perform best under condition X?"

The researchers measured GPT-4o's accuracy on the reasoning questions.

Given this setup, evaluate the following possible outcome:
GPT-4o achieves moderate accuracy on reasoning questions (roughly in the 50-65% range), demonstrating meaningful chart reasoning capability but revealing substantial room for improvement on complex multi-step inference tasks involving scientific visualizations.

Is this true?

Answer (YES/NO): NO